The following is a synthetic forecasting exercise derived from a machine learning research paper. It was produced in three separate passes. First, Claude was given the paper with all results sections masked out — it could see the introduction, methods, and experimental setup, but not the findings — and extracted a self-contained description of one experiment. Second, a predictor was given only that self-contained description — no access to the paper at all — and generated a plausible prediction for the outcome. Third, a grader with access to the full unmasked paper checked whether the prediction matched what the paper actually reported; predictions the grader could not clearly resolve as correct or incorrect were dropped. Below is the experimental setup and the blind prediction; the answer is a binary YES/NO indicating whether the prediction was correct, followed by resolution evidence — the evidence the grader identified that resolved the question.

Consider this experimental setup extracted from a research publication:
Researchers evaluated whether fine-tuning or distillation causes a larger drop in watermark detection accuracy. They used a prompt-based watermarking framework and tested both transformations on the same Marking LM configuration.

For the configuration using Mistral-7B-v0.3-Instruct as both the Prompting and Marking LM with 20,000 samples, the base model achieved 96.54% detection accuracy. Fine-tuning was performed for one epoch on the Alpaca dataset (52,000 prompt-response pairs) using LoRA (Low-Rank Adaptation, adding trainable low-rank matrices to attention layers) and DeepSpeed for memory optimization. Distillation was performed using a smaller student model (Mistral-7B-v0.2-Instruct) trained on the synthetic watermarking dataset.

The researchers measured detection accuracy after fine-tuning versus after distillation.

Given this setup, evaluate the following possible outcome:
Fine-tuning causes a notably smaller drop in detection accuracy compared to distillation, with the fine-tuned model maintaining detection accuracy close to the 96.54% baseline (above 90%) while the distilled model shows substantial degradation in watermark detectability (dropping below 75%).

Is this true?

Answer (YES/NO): NO